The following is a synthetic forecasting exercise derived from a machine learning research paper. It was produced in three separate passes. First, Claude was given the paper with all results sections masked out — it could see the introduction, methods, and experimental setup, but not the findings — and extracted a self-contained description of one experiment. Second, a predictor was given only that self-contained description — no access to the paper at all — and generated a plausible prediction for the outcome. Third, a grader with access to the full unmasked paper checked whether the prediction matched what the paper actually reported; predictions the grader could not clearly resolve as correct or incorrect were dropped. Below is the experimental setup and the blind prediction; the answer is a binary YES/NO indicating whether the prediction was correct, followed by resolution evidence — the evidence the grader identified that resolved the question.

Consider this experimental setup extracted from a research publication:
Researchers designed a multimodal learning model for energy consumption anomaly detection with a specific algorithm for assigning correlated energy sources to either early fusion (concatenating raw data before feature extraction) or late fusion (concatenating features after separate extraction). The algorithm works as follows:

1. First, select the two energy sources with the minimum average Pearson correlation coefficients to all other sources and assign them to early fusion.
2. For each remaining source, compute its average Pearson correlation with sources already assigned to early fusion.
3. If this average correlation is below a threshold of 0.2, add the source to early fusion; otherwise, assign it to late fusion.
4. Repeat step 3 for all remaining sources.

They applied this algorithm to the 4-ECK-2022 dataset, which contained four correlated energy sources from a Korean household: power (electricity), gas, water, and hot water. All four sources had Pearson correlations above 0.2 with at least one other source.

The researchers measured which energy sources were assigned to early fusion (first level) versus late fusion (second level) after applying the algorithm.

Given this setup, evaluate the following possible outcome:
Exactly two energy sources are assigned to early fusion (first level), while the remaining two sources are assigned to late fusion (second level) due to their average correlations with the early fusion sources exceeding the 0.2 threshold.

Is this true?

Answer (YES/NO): YES